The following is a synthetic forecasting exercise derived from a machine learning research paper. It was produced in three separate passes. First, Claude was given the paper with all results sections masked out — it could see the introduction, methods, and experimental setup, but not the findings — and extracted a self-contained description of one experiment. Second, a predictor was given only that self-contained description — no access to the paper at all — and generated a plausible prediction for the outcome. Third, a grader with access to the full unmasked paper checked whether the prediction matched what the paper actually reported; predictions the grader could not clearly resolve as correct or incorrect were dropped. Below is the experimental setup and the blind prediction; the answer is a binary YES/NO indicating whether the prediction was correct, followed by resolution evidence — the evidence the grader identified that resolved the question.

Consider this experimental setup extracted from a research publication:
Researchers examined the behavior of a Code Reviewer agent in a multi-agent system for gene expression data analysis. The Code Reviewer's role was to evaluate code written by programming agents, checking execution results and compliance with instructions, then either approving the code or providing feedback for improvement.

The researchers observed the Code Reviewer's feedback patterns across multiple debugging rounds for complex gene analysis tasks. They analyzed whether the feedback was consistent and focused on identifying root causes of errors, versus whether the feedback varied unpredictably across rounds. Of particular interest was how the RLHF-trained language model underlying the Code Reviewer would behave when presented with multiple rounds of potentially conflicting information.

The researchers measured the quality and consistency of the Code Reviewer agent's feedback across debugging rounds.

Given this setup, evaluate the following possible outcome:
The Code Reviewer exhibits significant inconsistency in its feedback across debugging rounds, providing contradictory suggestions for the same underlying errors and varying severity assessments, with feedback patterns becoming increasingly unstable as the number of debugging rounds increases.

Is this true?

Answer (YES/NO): NO